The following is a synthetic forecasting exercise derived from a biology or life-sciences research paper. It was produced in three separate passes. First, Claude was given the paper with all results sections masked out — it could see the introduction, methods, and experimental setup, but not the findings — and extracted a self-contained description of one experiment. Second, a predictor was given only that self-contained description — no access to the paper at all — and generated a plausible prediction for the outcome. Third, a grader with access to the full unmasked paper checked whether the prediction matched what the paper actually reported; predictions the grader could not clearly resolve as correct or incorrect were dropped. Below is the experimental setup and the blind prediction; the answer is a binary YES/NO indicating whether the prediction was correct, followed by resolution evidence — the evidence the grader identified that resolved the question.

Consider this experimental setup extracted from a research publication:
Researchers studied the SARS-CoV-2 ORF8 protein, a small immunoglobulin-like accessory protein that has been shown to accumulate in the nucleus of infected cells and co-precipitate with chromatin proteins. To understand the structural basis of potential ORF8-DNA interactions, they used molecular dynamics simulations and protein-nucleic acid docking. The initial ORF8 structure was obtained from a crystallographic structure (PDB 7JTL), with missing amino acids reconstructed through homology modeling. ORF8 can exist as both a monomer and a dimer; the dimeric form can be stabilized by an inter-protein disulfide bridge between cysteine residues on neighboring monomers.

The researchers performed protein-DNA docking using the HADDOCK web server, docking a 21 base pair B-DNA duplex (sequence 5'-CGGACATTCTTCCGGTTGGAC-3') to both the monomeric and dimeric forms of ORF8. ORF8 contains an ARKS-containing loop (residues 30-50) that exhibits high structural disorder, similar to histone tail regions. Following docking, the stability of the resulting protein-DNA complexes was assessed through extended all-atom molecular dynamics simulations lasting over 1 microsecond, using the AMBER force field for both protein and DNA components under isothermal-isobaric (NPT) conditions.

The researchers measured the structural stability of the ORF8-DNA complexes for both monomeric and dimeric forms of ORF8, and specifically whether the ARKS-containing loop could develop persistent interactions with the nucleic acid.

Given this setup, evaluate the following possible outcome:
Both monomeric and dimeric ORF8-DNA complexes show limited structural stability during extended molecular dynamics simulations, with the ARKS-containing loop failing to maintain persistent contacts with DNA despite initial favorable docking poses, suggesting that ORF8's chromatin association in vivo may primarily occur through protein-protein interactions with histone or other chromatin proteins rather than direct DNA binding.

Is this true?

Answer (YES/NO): NO